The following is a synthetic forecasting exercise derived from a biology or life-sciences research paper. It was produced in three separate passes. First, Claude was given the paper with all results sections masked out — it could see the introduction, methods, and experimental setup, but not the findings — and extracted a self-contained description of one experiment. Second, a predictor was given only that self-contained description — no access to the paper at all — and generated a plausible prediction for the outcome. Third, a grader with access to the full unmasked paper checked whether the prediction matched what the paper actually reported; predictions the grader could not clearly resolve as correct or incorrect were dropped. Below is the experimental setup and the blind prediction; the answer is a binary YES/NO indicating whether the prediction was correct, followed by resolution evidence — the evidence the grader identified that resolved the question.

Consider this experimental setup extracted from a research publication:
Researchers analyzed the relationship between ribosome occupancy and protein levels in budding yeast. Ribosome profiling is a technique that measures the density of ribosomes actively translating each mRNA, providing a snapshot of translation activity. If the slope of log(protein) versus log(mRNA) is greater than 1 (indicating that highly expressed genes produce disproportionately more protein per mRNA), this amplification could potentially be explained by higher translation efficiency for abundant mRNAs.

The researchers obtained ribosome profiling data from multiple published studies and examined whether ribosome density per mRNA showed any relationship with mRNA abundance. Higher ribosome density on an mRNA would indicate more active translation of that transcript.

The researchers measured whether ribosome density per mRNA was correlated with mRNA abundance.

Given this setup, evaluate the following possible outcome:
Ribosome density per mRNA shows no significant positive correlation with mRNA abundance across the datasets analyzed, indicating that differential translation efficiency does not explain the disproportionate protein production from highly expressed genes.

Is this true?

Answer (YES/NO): NO